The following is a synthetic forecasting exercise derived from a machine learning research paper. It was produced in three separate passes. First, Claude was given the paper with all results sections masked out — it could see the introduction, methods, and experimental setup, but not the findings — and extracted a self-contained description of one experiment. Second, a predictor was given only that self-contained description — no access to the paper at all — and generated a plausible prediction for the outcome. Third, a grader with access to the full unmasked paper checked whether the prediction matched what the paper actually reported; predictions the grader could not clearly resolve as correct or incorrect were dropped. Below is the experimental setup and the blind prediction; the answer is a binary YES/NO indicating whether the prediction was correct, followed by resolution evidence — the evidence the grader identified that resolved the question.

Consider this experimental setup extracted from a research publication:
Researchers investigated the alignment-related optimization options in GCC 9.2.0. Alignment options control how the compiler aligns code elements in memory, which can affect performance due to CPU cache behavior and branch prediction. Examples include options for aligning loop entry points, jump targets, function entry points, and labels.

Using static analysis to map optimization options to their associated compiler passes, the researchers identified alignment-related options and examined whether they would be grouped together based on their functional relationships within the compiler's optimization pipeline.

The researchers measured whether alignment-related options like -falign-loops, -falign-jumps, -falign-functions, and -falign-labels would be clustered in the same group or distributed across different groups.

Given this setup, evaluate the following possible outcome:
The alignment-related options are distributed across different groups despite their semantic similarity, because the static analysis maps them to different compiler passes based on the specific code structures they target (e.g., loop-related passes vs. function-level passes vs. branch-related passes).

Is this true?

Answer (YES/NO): NO